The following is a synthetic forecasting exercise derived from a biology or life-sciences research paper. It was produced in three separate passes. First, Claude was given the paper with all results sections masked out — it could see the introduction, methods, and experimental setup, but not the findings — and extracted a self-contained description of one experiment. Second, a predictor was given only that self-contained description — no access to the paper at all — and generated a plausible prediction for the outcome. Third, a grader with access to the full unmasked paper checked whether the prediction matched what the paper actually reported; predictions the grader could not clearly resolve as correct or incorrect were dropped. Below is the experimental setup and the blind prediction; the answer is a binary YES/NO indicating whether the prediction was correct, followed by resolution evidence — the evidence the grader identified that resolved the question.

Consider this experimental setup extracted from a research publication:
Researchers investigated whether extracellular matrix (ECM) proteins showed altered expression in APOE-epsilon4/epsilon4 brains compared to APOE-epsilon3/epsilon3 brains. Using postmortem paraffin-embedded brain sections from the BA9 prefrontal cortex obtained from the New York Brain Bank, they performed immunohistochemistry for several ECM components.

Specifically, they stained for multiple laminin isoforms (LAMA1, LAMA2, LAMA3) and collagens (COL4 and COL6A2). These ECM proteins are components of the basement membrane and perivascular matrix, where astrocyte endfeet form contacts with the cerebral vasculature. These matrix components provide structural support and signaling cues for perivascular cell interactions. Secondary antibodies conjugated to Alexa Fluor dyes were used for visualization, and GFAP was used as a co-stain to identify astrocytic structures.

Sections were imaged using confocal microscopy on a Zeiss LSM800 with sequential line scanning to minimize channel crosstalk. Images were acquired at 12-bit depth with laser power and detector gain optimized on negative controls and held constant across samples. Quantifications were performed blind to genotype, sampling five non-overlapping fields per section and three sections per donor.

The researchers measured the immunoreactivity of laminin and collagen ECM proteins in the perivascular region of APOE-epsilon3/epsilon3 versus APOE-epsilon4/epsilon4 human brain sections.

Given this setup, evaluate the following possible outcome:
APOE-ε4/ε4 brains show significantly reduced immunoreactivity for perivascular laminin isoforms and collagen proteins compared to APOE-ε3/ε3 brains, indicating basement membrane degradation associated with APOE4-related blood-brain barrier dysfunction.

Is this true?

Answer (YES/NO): NO